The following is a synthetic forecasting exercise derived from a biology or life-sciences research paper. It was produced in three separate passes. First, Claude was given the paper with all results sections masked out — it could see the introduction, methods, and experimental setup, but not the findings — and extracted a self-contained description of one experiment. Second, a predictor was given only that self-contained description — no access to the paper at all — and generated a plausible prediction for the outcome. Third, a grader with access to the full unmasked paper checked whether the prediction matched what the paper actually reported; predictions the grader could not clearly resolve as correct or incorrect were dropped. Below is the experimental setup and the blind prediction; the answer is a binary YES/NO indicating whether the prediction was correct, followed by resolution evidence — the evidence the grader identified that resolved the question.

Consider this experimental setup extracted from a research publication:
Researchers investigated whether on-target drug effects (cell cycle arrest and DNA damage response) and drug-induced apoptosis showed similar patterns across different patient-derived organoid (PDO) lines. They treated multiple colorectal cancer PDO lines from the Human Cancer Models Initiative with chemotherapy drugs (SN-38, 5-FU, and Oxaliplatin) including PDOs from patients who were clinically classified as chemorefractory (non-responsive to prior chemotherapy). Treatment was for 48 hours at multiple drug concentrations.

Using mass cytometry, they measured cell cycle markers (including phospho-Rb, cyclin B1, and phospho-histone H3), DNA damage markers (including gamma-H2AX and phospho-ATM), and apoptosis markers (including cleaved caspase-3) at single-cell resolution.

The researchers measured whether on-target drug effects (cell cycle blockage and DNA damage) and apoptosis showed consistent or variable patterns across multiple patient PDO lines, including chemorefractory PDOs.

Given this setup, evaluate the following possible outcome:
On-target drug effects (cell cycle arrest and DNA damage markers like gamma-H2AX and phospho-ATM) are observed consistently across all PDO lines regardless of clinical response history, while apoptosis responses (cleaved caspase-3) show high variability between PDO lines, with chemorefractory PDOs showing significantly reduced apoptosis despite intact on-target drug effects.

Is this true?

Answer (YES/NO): NO